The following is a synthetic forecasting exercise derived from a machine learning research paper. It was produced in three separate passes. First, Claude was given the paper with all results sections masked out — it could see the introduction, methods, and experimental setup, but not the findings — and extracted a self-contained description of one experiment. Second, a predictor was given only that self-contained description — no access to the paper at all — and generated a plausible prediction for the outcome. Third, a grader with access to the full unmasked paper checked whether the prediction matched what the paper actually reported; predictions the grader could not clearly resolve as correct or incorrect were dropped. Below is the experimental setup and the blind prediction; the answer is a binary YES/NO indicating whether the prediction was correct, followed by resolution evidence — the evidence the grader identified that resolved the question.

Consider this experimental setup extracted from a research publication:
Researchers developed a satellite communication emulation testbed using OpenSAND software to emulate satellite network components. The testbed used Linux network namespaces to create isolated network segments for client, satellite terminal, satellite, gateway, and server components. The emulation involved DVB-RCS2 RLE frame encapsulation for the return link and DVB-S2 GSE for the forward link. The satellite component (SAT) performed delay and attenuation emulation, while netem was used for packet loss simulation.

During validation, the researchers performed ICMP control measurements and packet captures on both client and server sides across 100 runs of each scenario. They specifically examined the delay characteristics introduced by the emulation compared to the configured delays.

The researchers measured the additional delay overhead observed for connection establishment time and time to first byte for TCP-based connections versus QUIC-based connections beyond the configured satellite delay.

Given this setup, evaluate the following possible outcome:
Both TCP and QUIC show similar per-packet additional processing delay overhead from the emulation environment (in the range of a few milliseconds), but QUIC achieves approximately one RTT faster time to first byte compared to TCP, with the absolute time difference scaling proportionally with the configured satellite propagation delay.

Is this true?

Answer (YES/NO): NO